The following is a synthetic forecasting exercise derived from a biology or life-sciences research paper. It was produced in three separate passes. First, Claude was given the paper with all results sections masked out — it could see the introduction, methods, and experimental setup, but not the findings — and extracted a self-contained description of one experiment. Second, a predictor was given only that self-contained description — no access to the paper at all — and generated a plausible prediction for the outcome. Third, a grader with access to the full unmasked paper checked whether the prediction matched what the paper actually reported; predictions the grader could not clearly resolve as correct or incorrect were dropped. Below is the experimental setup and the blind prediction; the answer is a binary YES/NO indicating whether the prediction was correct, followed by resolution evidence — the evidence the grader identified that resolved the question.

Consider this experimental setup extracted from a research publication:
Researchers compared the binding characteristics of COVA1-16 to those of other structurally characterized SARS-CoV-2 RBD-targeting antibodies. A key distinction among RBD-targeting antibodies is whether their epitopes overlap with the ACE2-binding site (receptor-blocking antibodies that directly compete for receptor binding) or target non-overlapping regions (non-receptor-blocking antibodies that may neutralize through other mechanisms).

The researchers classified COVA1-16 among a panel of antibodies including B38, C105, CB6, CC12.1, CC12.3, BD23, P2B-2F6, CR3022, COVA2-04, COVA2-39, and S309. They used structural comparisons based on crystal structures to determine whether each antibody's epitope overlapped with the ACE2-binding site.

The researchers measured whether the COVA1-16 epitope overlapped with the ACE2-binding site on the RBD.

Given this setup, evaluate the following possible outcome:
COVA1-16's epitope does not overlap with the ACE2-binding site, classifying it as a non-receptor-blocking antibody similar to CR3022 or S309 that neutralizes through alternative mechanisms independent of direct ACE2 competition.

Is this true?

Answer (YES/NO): NO